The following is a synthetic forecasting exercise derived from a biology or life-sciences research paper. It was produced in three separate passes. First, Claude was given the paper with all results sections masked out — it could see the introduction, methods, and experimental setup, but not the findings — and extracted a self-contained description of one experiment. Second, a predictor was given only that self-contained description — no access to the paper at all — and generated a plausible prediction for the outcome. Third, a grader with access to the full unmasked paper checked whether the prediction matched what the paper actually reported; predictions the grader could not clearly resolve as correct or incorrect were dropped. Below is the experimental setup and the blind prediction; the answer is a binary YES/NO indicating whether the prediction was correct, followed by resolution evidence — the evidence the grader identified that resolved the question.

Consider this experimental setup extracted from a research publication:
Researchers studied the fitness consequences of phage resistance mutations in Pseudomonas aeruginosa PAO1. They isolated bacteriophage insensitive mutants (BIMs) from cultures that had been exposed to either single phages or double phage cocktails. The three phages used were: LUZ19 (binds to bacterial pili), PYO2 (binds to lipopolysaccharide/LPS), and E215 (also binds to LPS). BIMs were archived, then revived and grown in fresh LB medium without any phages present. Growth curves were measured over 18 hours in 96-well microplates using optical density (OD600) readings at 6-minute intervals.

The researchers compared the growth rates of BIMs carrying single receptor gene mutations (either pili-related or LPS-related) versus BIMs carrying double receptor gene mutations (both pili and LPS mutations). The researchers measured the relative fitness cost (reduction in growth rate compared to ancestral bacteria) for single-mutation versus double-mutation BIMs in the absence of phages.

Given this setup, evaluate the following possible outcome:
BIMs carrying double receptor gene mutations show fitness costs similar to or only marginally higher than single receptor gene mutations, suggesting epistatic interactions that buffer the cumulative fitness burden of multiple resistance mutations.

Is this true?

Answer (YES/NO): NO